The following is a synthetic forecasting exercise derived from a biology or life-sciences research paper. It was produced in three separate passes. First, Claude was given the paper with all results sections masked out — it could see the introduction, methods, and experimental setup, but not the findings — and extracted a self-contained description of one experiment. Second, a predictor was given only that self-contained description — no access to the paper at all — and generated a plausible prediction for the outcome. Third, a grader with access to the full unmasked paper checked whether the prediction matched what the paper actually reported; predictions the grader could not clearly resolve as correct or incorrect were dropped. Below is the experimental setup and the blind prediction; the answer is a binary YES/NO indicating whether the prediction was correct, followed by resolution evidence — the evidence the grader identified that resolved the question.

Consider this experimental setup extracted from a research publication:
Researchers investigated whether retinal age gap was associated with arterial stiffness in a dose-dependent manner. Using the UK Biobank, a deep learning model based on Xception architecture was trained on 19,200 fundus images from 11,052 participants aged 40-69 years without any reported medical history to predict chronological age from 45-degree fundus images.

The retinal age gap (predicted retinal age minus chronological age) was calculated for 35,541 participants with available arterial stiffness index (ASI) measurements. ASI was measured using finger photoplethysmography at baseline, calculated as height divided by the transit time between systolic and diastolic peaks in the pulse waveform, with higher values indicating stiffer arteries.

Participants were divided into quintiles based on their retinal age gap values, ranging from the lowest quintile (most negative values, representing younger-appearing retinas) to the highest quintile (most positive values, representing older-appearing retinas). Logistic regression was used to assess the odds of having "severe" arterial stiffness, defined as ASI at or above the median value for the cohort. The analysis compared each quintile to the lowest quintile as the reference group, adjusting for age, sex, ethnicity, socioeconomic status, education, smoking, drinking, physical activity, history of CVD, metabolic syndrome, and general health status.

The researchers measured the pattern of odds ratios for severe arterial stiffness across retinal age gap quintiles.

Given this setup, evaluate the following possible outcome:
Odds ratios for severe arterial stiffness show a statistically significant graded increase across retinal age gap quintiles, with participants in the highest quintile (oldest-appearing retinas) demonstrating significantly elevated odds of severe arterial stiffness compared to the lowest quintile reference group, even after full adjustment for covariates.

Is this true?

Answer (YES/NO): NO